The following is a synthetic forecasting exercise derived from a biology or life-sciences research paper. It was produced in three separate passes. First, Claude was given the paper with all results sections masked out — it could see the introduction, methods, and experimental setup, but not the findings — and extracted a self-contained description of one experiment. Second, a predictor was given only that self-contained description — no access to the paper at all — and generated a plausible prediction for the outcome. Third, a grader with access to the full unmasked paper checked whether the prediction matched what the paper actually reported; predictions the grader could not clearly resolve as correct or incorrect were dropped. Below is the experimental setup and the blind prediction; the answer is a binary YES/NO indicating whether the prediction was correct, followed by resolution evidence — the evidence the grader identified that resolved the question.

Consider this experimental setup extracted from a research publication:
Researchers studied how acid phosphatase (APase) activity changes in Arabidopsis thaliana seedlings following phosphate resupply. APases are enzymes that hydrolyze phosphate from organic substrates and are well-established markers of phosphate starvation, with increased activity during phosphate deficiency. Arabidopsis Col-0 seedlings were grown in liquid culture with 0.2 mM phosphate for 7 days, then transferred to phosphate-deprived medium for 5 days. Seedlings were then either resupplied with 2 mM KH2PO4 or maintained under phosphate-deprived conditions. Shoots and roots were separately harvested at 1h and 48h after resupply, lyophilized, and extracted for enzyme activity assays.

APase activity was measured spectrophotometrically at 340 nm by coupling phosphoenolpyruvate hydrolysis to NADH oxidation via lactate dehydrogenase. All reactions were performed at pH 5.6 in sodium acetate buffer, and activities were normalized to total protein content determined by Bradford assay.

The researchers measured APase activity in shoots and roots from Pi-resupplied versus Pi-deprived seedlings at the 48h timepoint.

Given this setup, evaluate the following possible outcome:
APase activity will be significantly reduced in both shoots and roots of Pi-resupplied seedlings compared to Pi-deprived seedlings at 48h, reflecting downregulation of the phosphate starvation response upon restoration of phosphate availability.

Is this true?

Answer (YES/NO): YES